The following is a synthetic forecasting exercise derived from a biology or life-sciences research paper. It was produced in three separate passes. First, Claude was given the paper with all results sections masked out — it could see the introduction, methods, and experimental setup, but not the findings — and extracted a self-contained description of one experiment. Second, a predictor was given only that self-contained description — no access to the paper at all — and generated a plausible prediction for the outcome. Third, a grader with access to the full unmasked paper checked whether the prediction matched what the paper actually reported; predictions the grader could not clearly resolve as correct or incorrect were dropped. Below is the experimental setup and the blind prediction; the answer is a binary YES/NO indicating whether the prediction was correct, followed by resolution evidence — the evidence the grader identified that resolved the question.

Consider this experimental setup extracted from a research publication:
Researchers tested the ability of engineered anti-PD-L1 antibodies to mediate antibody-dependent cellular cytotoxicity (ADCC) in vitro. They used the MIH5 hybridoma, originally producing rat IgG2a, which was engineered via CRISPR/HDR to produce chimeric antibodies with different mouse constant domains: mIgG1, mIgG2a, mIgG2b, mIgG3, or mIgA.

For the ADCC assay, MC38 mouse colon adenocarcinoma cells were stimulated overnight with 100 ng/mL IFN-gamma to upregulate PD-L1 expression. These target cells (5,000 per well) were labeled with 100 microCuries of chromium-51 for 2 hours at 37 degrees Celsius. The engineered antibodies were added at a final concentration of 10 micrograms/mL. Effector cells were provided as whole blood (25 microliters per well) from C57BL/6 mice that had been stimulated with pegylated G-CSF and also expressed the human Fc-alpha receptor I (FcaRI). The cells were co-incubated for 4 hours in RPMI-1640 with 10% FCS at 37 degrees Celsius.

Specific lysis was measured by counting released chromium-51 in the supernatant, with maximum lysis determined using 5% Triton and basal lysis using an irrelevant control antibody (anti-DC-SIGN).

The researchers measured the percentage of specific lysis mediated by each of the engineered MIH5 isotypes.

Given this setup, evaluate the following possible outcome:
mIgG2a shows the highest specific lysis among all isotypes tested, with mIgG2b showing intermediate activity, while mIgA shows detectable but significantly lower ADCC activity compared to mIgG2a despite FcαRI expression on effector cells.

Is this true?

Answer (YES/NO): NO